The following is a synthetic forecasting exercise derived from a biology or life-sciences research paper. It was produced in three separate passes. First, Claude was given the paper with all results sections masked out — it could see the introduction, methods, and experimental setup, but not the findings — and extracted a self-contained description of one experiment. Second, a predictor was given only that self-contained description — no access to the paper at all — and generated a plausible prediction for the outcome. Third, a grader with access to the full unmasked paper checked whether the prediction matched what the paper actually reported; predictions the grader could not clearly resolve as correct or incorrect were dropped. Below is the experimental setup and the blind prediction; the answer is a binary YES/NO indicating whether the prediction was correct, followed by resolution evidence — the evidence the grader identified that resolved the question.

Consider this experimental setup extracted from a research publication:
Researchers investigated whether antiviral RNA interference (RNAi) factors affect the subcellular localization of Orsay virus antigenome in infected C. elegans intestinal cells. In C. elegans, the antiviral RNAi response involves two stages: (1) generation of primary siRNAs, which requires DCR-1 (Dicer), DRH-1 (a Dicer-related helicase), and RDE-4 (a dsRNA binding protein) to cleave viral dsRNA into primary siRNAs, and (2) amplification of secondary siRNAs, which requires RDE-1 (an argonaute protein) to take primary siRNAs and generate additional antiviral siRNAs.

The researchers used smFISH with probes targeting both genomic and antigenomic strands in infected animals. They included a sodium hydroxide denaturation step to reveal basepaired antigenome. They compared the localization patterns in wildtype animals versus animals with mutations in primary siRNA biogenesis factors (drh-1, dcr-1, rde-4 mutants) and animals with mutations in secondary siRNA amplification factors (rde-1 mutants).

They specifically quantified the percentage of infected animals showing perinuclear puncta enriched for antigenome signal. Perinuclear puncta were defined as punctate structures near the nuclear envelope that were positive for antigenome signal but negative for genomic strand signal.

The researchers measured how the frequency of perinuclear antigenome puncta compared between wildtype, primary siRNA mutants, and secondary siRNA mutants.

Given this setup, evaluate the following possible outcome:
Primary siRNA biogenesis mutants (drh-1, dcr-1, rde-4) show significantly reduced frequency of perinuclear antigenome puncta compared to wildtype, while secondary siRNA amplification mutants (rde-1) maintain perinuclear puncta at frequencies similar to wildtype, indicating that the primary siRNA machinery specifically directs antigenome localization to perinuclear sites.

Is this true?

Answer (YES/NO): YES